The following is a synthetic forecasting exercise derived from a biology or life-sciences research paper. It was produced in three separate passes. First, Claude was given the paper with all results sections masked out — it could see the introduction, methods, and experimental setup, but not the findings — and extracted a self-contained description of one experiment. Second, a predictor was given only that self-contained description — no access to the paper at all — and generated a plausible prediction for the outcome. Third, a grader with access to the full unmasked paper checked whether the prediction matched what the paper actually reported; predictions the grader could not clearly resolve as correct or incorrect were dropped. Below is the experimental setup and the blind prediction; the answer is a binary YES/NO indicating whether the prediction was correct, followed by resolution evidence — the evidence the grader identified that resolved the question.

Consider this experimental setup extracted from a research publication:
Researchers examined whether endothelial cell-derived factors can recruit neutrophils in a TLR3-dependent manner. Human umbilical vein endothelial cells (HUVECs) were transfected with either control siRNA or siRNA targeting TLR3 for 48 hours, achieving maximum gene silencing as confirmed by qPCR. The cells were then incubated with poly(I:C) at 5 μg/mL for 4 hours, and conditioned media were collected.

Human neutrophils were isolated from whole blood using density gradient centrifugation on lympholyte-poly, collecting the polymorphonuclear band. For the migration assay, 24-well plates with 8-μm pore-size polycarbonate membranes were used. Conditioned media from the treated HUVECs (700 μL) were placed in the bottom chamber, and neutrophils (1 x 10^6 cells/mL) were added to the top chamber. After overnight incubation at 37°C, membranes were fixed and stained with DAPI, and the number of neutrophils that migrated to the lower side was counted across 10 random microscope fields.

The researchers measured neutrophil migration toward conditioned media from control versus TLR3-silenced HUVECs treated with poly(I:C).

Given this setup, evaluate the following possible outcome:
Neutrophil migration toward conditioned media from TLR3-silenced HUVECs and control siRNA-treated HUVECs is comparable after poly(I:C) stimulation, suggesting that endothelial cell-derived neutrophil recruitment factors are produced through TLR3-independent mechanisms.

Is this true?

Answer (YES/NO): NO